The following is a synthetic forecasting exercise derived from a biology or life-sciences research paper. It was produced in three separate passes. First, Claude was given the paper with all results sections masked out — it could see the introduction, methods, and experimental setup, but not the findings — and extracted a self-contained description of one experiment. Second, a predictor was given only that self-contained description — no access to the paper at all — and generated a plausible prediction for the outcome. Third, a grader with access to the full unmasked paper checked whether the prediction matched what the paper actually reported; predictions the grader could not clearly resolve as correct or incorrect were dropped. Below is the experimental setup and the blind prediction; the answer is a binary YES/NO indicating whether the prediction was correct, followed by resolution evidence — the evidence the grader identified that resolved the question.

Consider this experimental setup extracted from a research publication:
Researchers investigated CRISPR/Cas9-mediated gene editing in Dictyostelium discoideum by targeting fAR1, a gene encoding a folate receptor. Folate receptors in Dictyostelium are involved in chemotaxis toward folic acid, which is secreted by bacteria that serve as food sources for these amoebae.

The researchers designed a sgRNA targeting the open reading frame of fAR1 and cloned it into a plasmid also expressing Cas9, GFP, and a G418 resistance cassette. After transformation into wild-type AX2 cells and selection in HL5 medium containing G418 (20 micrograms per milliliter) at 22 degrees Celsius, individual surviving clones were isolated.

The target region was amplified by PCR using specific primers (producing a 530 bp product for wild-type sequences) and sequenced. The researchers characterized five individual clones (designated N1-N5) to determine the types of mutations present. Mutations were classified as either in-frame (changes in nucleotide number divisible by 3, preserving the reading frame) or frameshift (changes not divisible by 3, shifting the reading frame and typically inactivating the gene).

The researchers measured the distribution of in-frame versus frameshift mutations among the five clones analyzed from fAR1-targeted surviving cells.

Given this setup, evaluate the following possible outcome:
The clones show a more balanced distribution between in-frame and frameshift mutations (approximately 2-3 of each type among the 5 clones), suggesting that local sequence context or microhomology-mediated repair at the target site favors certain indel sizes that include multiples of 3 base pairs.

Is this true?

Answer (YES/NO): NO